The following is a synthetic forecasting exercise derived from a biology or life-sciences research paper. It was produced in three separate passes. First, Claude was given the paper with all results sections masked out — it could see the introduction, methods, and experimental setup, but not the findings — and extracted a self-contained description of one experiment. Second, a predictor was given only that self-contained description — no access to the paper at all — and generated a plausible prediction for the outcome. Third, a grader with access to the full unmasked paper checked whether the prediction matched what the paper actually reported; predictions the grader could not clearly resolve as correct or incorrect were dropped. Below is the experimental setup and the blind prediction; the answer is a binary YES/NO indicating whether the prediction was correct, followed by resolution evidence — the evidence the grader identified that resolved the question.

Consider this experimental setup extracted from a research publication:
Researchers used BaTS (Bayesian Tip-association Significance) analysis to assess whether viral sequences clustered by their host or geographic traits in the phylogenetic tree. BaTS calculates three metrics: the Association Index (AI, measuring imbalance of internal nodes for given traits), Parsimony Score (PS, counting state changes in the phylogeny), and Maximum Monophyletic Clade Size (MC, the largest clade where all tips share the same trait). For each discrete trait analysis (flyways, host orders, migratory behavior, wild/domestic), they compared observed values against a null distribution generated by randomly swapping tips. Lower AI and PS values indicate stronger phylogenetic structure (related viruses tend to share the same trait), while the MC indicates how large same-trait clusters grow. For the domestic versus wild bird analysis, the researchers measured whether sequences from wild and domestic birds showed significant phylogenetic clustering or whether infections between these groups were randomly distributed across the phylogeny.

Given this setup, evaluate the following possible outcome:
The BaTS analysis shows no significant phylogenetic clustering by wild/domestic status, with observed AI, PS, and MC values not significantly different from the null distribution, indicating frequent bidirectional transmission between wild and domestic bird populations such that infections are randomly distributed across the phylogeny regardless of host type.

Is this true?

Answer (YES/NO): NO